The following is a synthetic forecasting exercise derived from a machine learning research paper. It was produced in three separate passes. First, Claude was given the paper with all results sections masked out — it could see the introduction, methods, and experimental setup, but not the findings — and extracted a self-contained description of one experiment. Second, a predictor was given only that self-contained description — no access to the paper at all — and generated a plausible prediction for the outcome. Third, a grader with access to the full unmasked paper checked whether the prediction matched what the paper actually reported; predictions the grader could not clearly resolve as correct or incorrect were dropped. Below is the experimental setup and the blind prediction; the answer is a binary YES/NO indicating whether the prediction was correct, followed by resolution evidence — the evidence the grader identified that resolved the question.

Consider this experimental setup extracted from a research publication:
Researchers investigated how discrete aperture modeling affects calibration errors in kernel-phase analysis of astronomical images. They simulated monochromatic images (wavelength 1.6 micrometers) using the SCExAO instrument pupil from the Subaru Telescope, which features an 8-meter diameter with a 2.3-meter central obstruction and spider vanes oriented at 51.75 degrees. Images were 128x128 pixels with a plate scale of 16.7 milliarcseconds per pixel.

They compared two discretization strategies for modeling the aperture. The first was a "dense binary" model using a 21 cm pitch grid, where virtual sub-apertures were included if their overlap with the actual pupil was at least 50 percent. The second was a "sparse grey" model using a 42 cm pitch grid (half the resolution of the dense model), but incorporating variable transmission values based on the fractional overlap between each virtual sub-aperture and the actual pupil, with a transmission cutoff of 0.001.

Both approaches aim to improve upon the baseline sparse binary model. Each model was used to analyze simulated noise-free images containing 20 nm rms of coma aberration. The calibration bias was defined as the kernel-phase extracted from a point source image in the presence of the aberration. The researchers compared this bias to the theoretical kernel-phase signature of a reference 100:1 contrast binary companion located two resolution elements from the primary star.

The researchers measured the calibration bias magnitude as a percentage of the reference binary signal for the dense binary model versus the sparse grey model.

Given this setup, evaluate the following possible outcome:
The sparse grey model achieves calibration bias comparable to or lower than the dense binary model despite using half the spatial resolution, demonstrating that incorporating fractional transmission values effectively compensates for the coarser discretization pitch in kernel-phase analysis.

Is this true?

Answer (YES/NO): YES